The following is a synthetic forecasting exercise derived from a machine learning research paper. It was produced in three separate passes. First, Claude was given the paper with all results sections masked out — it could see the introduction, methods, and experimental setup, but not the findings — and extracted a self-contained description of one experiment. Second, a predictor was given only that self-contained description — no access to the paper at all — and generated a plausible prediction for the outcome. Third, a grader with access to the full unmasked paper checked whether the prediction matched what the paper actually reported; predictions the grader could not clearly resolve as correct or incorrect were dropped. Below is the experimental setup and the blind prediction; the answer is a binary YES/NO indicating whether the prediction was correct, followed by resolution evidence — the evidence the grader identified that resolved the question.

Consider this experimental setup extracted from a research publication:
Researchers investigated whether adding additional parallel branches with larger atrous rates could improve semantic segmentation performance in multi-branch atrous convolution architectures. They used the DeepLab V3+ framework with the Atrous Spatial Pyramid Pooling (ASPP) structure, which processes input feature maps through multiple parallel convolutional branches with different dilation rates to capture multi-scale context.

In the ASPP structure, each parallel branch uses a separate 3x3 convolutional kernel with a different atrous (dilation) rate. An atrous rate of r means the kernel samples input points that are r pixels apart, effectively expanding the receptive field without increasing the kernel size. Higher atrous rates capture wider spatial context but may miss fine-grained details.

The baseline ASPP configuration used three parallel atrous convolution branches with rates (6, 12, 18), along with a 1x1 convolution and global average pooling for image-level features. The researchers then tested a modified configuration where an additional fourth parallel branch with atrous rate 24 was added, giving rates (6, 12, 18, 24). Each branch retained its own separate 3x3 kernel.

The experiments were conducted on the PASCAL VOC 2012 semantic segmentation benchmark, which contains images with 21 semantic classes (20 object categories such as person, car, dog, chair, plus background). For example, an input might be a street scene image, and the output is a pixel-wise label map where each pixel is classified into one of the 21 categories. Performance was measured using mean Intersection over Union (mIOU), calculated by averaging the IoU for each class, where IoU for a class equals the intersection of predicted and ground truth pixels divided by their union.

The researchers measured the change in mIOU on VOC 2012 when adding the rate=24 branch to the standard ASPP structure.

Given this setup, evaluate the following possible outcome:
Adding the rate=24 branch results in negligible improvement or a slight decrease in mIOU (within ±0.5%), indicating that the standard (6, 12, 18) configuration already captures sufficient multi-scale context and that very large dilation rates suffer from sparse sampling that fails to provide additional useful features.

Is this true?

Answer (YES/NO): YES